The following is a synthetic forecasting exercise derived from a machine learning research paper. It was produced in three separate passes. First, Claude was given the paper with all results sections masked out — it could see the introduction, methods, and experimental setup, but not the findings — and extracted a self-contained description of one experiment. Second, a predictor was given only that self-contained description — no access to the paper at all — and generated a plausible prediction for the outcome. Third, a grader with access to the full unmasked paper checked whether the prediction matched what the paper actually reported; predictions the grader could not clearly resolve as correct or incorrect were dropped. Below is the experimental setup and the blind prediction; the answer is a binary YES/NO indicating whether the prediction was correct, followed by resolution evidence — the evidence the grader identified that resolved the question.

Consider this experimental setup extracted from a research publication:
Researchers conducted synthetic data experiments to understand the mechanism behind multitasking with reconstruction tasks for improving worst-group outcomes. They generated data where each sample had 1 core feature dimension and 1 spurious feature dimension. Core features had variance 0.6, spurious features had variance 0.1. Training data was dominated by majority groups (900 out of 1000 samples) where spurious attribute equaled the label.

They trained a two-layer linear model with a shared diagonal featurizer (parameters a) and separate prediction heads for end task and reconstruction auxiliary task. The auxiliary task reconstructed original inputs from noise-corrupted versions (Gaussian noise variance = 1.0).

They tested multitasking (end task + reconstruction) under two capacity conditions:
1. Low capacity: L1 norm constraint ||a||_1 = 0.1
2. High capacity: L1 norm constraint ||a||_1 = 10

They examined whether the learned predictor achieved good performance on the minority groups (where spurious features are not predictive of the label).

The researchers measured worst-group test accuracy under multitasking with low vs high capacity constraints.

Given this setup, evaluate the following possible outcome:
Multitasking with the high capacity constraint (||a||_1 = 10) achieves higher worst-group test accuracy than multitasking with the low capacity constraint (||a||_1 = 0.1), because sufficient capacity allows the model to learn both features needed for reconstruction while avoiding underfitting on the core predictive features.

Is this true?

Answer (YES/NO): NO